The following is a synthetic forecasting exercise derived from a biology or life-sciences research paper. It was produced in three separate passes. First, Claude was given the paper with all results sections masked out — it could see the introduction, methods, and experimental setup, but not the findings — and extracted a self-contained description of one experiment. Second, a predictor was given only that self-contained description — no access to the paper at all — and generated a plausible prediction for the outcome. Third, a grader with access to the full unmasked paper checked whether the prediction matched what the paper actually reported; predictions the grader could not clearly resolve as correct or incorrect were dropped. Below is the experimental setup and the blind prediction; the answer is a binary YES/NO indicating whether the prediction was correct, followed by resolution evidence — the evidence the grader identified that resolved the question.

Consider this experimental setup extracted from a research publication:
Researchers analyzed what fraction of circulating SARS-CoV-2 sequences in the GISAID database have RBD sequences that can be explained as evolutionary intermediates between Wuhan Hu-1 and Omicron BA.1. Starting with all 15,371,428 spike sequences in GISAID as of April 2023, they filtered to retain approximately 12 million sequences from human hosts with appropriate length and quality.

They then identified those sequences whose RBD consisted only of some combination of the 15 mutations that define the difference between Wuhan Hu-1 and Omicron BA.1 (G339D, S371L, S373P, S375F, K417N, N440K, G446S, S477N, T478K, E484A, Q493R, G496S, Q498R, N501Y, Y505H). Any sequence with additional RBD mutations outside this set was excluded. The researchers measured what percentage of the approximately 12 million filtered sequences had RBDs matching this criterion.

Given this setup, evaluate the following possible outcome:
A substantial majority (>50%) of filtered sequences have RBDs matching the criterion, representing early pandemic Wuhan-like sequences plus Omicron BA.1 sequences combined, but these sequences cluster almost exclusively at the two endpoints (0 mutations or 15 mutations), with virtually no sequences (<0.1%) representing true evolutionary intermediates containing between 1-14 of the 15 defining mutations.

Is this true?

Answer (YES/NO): NO